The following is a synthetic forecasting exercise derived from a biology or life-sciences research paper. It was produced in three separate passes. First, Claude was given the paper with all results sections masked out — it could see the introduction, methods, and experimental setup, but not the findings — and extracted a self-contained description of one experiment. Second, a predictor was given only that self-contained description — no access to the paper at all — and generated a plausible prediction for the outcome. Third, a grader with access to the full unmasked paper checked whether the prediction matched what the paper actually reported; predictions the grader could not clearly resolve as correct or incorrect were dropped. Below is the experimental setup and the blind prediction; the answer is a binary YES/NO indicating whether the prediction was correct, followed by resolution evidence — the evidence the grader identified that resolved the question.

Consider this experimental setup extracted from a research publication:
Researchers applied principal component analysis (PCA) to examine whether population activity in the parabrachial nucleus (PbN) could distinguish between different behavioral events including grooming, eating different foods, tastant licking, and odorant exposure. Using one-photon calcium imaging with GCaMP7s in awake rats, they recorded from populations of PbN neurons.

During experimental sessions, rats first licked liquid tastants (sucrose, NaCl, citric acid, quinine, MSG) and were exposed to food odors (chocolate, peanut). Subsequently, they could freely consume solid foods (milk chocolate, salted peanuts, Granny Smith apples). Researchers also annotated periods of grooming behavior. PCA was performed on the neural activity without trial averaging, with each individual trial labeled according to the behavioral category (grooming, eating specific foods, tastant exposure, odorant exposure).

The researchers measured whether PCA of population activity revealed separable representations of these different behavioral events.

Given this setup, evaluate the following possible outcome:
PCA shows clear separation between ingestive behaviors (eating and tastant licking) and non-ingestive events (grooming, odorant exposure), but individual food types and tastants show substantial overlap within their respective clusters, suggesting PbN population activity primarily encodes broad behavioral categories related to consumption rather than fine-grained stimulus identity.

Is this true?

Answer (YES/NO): NO